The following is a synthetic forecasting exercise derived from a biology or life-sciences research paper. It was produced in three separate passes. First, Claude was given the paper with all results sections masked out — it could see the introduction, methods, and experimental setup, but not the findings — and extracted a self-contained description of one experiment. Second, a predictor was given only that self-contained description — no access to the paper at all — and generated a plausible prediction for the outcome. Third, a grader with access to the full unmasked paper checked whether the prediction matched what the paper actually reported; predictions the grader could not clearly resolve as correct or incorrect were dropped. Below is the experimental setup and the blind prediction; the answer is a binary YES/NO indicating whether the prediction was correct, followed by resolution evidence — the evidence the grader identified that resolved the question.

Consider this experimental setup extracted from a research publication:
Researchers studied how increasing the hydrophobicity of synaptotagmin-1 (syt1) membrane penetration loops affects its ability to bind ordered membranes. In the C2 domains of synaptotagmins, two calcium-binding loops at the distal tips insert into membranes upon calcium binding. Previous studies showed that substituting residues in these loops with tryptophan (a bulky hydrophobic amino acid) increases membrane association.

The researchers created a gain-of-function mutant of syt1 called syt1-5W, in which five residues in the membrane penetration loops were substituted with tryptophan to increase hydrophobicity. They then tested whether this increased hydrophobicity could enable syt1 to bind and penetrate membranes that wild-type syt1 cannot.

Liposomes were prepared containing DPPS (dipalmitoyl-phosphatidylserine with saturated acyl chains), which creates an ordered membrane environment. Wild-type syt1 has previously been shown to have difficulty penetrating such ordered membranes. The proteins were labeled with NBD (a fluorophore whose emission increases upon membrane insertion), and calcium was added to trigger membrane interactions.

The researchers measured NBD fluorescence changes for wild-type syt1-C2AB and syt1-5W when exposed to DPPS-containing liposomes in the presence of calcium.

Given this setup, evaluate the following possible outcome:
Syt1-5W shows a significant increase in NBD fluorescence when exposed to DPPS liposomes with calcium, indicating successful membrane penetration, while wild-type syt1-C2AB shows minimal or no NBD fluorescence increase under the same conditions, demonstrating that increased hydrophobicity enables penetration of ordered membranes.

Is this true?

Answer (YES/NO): YES